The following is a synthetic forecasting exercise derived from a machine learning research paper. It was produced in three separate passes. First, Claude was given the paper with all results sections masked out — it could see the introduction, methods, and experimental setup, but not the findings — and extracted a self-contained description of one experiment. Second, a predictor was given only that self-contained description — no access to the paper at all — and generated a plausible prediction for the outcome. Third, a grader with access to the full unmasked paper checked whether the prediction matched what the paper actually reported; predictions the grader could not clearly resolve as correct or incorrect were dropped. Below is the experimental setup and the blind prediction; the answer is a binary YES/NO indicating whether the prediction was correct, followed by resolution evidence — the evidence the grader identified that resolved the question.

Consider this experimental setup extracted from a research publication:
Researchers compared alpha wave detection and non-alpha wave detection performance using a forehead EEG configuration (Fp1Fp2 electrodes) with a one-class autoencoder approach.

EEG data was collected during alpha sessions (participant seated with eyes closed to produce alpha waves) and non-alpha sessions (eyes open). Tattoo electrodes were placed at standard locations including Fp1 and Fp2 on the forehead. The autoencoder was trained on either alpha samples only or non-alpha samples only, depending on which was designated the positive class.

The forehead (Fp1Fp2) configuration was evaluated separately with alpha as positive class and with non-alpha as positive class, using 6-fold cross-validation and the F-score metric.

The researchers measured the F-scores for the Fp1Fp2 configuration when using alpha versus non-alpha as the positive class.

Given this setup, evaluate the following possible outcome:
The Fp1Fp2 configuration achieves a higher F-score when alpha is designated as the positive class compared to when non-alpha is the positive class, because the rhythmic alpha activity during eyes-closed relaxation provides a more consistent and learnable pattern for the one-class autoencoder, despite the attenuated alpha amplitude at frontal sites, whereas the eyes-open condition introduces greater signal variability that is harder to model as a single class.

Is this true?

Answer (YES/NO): NO